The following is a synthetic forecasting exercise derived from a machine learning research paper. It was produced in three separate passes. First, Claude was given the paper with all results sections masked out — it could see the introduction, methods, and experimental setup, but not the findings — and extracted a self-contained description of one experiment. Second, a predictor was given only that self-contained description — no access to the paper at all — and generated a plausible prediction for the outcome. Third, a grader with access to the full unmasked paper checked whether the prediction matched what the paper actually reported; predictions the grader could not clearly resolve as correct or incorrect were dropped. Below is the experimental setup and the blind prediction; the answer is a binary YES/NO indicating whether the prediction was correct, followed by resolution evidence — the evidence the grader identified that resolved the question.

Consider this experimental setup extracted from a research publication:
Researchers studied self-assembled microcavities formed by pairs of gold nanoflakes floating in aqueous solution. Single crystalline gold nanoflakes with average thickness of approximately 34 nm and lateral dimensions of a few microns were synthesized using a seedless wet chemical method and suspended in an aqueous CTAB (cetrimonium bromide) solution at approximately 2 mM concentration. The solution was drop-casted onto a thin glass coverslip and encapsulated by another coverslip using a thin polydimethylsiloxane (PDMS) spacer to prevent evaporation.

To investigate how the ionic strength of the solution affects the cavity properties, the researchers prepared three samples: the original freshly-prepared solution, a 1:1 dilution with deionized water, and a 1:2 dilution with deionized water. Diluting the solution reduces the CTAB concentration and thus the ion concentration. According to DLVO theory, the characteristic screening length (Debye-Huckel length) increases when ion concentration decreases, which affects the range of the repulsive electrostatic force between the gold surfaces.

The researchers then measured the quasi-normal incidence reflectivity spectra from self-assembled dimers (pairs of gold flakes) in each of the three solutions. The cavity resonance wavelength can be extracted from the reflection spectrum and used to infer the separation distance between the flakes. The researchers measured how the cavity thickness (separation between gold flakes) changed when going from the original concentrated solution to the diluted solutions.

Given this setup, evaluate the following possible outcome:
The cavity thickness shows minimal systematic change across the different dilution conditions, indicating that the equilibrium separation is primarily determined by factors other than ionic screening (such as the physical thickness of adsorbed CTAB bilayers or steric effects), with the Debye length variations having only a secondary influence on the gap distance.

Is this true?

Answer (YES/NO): NO